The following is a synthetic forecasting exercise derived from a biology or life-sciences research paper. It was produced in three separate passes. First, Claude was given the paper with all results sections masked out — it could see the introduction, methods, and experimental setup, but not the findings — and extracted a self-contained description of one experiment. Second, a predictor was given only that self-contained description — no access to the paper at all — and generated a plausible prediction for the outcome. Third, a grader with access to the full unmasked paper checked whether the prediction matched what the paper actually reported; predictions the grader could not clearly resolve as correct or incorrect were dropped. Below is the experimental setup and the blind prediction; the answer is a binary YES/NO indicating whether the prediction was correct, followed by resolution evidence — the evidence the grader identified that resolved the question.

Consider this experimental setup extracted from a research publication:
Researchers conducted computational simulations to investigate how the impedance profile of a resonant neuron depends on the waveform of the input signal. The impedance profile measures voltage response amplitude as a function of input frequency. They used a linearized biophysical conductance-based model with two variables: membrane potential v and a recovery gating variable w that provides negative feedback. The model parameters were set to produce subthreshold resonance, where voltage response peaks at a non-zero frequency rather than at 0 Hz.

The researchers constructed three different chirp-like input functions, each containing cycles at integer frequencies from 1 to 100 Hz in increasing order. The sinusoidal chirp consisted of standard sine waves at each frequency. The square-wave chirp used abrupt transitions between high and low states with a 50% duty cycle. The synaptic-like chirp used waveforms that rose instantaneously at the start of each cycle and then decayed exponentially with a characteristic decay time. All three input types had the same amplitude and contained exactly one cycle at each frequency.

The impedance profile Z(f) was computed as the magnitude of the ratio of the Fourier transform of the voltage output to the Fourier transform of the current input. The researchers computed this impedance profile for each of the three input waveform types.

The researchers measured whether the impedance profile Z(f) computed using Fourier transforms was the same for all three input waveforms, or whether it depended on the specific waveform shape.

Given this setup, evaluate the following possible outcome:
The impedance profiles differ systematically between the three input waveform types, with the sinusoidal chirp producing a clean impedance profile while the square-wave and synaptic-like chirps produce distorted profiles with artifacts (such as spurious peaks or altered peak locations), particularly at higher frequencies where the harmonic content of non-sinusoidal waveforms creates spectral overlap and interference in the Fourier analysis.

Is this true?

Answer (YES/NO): NO